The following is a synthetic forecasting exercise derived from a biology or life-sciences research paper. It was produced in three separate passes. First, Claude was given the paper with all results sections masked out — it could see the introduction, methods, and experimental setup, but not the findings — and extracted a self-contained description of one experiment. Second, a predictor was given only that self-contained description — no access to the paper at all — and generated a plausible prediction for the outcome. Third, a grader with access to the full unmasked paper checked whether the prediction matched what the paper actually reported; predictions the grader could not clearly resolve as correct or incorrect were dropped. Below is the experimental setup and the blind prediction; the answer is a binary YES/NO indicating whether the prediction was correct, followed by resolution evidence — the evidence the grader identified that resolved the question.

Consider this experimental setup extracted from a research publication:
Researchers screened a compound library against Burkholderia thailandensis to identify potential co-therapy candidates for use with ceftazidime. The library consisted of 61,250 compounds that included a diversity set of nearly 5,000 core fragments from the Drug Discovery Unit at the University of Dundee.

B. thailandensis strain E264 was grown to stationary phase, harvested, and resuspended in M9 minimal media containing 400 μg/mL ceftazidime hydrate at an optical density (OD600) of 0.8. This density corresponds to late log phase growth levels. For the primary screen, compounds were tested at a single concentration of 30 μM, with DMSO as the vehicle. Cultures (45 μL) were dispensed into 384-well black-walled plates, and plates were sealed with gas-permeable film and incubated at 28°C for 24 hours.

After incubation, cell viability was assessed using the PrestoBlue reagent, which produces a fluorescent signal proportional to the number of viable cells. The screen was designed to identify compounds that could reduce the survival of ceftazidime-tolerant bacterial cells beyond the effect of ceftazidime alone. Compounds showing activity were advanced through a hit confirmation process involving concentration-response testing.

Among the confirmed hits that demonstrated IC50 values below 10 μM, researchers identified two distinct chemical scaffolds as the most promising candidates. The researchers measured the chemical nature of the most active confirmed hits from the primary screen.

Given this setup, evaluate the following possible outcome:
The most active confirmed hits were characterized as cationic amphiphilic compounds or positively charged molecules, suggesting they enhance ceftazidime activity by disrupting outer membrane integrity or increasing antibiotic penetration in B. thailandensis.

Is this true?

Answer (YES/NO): NO